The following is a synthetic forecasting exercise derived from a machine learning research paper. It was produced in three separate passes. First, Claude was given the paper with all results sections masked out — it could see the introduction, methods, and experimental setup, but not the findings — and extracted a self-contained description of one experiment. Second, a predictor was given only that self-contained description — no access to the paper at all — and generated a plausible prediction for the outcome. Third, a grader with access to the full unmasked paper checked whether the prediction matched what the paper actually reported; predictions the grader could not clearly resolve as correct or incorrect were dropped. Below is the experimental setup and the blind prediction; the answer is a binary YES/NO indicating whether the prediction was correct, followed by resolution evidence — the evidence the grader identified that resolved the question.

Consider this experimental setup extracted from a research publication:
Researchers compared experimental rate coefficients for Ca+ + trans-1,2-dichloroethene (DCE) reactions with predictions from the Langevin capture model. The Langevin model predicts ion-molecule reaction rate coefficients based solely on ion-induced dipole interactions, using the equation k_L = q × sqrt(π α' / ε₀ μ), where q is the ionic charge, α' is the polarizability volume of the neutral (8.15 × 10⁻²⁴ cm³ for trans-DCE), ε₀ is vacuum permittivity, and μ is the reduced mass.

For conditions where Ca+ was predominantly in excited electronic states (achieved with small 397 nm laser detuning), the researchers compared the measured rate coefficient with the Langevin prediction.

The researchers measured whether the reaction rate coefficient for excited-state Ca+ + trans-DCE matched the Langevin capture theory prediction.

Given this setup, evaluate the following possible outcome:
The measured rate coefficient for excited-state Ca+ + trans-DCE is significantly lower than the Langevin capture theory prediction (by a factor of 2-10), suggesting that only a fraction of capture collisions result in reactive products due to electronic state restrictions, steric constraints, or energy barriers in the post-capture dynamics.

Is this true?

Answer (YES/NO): NO